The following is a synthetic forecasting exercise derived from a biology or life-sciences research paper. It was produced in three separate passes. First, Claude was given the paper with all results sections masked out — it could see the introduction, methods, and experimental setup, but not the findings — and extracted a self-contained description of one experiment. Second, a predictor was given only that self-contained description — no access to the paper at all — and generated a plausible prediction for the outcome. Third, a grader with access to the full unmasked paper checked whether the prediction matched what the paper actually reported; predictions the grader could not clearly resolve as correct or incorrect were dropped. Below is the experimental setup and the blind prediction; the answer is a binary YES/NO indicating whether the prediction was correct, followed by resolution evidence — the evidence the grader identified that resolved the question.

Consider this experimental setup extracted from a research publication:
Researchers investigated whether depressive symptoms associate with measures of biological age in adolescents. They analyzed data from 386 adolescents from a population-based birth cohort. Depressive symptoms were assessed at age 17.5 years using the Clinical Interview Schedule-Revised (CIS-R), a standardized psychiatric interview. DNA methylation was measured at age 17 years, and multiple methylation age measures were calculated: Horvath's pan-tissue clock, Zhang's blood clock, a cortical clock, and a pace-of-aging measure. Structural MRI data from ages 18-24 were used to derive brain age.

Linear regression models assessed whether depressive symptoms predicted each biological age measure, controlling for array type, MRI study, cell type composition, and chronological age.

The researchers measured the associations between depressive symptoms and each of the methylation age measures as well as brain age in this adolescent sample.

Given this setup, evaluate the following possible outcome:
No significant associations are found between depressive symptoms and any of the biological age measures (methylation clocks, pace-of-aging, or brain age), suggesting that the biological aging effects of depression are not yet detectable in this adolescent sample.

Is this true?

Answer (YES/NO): YES